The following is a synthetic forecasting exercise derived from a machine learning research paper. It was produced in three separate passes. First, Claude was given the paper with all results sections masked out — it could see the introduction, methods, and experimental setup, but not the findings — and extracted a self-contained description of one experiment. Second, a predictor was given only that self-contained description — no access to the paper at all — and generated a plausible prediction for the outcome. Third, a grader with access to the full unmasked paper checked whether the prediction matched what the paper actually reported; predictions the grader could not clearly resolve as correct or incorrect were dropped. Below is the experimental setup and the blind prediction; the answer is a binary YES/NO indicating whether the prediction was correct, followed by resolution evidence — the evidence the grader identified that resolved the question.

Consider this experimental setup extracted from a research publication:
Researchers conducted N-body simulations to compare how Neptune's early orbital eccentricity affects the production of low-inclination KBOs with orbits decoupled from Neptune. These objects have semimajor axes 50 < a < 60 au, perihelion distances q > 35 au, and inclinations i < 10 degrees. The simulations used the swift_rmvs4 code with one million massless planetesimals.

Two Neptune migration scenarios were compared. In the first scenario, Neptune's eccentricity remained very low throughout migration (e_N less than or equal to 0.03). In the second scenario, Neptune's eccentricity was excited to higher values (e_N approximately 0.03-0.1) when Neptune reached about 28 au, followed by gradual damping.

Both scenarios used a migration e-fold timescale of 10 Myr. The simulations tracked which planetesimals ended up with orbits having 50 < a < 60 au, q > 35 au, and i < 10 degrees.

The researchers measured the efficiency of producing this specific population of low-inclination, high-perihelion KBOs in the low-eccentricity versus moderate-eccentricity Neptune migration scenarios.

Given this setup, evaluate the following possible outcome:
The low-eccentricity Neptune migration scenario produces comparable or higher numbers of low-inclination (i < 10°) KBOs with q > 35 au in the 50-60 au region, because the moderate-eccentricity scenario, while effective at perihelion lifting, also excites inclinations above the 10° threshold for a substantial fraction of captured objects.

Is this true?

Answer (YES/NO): NO